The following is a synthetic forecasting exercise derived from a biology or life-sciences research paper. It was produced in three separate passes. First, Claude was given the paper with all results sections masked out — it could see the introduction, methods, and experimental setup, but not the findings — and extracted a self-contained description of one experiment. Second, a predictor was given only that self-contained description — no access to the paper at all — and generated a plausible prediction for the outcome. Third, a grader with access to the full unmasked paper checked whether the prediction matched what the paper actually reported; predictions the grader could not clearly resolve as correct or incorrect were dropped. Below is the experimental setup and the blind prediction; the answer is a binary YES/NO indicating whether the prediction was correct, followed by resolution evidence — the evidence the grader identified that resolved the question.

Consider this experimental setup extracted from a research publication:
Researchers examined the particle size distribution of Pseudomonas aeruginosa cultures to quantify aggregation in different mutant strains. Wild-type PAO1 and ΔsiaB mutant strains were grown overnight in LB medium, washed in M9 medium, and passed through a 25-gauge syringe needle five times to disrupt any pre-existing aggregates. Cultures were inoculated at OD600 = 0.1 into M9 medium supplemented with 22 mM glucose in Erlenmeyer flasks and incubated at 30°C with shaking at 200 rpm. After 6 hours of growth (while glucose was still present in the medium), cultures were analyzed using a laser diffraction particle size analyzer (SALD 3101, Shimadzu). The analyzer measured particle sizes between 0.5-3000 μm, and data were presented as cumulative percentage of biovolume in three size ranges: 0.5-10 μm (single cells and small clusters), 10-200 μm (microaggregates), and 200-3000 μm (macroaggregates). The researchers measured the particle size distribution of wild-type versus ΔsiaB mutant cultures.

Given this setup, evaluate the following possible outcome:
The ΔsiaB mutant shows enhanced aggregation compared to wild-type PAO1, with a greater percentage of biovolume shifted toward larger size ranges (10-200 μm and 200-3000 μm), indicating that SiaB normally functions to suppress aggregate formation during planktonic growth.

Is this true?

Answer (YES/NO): YES